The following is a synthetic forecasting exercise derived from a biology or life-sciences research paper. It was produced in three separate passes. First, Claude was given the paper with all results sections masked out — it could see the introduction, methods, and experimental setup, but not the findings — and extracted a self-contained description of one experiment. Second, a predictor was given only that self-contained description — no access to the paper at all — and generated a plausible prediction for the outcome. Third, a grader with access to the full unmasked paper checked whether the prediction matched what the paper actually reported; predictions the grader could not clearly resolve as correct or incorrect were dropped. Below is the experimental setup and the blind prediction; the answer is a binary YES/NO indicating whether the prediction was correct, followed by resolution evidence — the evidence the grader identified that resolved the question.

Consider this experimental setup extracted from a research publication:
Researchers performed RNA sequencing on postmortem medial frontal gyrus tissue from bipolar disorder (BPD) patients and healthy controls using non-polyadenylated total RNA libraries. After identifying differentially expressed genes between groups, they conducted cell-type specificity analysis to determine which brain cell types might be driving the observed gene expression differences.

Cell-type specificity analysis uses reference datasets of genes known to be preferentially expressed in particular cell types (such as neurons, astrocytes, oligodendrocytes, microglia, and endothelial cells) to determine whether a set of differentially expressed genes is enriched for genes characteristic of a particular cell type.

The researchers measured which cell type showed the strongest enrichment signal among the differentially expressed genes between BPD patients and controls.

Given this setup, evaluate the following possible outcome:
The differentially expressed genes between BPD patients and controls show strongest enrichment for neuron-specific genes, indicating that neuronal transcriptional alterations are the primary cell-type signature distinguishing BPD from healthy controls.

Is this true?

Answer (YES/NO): NO